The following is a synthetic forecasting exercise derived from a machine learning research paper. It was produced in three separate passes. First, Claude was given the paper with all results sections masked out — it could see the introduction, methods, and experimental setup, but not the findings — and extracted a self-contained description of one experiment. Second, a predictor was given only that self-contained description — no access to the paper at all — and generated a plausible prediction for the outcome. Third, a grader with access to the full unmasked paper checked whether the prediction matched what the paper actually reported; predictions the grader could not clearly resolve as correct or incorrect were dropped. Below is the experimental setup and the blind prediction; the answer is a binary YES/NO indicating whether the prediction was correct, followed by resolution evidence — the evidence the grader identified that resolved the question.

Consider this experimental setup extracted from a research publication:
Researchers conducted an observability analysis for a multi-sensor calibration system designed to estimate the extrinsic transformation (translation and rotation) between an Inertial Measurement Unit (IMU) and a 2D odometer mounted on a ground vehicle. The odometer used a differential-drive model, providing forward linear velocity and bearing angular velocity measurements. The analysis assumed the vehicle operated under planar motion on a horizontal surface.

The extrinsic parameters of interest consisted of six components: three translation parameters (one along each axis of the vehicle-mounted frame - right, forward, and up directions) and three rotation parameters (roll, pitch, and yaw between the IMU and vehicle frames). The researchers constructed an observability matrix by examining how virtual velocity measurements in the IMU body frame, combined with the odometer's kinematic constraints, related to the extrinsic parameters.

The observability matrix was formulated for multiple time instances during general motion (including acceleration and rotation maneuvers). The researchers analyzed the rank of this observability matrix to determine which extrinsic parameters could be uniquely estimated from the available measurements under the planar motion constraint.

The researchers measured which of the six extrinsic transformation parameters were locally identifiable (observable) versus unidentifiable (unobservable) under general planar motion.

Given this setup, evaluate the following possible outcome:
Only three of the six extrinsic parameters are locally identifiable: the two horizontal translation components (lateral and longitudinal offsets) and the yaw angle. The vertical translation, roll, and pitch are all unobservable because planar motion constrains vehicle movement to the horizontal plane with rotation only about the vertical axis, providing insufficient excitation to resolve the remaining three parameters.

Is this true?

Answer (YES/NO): NO